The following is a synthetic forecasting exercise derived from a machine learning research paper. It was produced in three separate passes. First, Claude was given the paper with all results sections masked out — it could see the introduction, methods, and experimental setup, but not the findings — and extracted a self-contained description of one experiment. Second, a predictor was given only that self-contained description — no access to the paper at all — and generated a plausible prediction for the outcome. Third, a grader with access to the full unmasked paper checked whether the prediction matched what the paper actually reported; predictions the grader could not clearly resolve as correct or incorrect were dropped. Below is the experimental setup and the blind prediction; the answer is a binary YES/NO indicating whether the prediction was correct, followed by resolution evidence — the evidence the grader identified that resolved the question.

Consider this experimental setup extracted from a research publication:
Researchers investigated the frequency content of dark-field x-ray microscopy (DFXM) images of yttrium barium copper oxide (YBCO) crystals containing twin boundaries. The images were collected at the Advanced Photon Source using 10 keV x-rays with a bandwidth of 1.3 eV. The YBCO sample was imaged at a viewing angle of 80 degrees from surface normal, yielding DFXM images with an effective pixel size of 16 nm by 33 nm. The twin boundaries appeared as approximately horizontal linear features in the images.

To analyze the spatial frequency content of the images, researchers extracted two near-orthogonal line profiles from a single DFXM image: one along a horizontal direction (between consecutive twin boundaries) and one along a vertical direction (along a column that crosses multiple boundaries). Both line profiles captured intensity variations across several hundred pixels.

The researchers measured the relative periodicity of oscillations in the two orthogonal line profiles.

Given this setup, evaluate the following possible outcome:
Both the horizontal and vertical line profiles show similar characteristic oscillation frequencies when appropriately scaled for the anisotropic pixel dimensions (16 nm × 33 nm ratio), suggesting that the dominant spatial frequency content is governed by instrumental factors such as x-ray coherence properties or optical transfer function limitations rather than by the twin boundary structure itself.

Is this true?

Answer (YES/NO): NO